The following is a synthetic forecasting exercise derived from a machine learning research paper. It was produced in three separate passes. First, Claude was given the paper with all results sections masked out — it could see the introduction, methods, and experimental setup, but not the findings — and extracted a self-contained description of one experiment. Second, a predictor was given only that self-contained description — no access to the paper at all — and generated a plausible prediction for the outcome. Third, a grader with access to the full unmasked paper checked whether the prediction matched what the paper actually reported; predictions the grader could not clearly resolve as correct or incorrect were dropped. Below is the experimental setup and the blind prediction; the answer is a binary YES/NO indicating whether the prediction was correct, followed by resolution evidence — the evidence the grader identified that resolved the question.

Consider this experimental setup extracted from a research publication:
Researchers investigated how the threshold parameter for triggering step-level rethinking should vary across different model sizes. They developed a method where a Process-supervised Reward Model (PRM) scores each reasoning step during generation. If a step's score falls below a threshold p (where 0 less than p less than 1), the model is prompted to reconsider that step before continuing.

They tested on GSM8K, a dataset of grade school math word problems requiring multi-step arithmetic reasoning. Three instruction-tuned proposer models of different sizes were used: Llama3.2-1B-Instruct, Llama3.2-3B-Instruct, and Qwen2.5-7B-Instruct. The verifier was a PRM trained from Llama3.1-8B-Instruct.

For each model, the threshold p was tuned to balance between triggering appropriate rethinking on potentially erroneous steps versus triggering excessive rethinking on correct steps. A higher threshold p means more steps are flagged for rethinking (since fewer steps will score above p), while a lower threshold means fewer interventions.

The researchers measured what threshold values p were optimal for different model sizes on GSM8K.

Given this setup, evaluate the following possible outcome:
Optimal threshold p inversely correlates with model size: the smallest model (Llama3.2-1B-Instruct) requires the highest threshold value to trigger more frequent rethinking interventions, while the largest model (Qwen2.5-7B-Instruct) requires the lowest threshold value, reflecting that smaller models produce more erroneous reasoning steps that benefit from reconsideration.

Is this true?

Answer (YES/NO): NO